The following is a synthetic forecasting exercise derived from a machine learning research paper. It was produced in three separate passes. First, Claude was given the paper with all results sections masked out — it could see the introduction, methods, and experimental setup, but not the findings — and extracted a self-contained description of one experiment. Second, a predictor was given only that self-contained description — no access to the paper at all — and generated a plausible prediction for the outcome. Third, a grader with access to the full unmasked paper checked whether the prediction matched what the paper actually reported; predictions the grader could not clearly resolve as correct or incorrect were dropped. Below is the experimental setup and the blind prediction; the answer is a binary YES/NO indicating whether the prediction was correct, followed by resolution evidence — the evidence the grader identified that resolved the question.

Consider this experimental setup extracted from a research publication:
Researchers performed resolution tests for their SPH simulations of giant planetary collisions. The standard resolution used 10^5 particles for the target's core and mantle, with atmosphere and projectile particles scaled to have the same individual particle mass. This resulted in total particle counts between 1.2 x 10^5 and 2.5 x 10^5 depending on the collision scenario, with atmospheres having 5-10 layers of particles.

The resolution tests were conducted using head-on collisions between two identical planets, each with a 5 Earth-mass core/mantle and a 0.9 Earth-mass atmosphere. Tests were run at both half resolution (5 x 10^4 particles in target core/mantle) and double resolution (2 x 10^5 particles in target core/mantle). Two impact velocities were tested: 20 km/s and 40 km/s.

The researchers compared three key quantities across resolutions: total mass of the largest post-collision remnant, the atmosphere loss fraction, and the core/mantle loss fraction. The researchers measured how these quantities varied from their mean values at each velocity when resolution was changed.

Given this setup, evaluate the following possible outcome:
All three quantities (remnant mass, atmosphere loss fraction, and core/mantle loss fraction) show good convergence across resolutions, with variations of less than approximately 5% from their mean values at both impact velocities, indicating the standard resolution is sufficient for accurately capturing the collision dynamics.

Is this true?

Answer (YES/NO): NO